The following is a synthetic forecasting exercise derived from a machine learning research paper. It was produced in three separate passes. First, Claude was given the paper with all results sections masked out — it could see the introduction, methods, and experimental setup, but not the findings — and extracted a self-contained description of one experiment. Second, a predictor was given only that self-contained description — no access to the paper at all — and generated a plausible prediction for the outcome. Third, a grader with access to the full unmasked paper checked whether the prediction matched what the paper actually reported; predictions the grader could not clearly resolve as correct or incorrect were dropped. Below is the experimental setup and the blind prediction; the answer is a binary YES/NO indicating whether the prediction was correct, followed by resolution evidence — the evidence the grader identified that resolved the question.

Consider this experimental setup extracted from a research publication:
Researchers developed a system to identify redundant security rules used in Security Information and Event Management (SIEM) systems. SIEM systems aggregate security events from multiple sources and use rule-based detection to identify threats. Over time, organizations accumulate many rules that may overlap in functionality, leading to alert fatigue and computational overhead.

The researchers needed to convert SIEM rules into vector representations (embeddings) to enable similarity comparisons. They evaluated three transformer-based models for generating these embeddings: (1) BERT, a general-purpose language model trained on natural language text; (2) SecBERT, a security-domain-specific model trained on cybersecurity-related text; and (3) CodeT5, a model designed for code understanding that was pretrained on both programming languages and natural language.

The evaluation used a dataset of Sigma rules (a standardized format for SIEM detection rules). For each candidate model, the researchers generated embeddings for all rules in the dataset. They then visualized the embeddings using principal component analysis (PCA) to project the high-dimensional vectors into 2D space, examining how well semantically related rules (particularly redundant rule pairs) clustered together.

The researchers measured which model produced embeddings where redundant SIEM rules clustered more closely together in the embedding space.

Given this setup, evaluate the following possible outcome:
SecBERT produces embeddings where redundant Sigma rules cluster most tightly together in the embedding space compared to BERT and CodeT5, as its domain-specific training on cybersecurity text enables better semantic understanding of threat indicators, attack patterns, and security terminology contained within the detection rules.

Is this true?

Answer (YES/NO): NO